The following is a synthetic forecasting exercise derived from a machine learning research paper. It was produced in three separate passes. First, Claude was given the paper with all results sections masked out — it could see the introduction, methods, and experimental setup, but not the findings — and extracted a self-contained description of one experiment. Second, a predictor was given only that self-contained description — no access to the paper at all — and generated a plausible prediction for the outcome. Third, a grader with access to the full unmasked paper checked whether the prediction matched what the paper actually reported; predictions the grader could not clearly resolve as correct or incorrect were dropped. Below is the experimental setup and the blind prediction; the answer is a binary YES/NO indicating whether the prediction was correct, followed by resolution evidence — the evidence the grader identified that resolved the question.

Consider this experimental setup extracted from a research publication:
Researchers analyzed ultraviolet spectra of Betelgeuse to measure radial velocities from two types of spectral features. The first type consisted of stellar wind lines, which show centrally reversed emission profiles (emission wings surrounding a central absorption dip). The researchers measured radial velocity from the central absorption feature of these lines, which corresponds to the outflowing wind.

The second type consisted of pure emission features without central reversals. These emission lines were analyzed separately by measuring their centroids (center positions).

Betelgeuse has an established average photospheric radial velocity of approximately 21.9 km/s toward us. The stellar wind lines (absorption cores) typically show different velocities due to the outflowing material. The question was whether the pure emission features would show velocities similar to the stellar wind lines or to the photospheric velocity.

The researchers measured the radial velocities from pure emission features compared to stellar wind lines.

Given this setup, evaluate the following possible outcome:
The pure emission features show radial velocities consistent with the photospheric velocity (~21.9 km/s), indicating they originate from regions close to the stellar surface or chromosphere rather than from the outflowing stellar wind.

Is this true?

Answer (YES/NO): YES